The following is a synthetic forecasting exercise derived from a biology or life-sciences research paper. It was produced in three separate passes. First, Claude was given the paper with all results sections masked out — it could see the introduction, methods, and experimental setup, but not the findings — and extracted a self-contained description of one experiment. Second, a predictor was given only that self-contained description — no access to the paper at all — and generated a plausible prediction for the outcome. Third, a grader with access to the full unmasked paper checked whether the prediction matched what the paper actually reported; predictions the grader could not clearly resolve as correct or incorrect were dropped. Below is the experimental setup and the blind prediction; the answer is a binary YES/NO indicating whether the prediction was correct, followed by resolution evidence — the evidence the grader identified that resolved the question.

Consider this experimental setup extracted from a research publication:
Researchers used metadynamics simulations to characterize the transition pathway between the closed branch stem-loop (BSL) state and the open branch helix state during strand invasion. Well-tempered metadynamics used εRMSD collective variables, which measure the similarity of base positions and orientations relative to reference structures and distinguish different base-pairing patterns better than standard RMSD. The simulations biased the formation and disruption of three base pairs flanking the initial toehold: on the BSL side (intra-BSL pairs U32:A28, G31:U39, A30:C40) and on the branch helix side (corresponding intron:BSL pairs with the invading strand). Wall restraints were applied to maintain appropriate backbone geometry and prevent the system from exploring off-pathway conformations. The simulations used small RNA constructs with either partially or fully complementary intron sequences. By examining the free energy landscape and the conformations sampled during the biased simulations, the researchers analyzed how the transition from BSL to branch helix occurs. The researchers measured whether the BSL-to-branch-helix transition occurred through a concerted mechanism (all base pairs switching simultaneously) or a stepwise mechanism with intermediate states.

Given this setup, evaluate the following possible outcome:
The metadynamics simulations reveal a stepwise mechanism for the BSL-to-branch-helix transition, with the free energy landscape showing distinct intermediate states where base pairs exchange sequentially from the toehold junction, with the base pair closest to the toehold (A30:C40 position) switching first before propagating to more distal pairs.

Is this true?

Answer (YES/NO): NO